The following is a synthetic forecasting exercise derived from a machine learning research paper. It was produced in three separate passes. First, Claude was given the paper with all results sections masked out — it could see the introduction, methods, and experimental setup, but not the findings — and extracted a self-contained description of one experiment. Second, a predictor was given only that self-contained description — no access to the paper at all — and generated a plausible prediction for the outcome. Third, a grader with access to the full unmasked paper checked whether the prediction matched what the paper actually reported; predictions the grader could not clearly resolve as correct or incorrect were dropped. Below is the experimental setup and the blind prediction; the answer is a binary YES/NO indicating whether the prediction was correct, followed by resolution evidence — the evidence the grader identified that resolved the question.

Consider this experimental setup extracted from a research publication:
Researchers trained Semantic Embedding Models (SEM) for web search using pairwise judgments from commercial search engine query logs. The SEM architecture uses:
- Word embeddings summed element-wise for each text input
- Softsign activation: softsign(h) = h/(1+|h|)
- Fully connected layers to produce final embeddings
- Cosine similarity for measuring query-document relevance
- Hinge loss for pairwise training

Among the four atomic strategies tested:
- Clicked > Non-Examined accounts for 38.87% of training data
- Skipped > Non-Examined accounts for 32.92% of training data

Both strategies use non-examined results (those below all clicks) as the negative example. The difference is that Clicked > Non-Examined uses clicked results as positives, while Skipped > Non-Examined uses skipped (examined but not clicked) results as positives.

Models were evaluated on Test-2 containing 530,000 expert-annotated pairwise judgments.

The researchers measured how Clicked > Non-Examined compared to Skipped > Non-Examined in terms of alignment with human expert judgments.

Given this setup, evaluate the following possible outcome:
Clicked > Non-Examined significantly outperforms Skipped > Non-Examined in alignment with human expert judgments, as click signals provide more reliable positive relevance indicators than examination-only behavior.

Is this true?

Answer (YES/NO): YES